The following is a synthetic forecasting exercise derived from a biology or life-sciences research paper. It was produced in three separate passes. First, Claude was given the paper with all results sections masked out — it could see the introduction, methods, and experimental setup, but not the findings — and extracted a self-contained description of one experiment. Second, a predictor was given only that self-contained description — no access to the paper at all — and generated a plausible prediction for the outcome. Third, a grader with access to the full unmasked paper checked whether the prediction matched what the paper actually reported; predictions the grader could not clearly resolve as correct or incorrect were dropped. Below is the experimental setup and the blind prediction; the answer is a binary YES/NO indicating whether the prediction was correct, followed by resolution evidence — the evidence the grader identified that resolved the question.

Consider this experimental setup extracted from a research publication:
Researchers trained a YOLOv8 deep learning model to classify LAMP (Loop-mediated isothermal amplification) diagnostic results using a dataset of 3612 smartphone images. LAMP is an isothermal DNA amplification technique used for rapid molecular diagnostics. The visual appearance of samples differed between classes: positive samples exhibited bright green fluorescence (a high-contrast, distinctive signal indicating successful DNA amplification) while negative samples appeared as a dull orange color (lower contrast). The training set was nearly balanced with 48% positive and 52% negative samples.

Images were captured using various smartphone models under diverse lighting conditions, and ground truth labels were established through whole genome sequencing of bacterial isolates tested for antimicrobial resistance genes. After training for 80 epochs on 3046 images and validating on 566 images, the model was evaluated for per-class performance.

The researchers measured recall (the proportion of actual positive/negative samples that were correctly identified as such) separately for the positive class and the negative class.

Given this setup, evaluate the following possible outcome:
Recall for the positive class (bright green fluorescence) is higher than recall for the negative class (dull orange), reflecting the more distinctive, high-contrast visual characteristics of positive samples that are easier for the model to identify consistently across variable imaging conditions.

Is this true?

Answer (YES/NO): NO